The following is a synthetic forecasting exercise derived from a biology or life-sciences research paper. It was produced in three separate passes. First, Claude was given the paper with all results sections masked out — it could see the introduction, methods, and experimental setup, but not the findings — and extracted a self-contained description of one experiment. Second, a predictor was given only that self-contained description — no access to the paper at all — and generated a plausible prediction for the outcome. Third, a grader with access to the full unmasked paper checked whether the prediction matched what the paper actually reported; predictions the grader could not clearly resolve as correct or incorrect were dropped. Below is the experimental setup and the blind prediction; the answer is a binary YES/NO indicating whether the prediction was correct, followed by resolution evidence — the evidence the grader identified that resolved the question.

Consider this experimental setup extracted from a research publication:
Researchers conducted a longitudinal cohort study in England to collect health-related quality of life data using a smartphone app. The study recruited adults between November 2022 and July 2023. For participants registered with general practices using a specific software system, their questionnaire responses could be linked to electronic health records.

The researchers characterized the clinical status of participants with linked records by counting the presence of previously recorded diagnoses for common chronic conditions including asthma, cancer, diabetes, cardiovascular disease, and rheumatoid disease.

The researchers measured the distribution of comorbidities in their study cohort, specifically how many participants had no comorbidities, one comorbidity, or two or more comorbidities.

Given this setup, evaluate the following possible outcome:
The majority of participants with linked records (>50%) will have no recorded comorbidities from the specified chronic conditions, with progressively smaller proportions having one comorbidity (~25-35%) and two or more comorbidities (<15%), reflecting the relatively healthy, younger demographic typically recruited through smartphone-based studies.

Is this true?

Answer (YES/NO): YES